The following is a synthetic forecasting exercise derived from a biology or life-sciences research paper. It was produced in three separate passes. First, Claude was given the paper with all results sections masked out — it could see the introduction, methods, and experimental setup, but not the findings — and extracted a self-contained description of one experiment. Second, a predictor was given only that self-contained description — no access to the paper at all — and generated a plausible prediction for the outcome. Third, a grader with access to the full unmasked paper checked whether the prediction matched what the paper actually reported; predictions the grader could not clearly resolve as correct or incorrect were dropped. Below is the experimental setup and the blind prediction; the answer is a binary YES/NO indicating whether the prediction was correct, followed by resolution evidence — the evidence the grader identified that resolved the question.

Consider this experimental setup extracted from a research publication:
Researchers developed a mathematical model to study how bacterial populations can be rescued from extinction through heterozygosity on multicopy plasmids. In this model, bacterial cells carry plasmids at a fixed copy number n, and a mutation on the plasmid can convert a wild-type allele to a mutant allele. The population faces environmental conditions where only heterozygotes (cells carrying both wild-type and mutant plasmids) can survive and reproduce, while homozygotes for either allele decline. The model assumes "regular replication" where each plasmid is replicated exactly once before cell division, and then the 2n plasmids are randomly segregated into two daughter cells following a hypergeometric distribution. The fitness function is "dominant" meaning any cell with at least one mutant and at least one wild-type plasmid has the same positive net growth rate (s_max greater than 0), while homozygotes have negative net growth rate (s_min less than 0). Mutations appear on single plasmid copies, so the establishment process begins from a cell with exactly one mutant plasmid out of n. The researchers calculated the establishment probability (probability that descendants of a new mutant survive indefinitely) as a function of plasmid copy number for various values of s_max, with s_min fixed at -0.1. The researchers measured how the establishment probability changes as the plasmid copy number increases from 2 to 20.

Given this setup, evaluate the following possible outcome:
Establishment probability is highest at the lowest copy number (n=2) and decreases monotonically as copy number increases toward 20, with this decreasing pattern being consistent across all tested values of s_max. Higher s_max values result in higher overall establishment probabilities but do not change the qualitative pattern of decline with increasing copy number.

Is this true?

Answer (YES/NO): NO